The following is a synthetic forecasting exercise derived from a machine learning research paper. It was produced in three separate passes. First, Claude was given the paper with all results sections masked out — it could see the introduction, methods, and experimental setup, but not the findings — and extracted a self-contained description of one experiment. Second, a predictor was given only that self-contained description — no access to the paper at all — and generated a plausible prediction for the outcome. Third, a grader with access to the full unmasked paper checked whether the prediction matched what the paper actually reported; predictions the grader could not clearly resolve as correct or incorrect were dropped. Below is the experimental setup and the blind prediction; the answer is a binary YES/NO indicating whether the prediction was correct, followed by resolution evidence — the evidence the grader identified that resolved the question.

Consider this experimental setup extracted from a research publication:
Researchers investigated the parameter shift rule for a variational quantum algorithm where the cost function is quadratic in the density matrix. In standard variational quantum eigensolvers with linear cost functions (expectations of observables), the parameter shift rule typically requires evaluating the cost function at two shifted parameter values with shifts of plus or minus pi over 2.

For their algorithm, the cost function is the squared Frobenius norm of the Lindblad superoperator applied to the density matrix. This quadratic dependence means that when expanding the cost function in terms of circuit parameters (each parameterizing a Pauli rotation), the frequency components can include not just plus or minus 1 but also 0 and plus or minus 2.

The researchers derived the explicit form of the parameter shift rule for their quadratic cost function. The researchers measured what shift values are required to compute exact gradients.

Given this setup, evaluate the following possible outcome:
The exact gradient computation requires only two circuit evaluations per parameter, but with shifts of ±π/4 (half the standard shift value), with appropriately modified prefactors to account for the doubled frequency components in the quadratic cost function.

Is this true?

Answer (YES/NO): NO